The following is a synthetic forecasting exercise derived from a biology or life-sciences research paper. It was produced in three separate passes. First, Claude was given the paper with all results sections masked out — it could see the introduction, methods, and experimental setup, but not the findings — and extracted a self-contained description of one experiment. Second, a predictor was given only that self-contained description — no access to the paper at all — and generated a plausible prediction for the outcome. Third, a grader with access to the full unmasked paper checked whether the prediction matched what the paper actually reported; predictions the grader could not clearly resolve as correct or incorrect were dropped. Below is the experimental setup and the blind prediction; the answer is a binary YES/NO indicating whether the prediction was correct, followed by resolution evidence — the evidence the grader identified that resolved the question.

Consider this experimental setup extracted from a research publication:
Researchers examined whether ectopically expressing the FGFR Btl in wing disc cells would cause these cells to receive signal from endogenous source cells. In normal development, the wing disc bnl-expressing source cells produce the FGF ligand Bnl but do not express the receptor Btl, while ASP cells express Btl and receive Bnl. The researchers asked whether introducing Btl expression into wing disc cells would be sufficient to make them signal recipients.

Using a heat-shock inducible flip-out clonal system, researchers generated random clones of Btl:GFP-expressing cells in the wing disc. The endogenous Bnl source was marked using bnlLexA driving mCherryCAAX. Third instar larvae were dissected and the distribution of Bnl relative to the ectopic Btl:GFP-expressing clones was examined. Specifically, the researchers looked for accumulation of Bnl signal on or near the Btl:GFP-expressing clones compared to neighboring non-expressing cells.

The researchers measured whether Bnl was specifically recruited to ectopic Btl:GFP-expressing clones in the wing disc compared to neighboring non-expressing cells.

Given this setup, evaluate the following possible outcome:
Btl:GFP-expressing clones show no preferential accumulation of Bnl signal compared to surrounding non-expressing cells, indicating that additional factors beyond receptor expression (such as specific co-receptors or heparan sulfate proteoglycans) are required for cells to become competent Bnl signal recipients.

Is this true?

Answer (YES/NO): NO